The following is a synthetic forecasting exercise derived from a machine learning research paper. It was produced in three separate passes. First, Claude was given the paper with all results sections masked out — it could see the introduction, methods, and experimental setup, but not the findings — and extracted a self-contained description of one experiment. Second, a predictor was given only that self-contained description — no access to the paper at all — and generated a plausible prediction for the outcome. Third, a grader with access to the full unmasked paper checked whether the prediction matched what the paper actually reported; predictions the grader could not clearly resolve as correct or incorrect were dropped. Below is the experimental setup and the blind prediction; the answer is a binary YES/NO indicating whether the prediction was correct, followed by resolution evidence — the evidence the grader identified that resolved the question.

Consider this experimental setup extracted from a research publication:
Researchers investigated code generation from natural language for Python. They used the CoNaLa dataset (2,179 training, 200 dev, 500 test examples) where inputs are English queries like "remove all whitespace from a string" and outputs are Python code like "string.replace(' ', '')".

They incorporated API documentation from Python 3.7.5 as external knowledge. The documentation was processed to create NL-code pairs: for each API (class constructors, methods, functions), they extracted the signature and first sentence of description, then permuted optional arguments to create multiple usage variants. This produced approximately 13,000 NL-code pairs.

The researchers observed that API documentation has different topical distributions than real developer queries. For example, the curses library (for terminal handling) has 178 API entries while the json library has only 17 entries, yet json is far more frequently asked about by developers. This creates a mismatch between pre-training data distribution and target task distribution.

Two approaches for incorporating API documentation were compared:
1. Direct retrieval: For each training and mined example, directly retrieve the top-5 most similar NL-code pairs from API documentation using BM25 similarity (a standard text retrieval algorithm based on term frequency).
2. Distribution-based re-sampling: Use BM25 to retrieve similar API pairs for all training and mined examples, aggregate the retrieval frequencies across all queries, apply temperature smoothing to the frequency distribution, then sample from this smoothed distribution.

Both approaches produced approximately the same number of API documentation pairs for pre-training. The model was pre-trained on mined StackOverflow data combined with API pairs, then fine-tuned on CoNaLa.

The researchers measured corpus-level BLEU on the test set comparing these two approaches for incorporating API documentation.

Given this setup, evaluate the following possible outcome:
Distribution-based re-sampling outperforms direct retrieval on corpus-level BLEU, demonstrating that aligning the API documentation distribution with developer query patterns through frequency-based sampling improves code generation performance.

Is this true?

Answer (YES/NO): NO